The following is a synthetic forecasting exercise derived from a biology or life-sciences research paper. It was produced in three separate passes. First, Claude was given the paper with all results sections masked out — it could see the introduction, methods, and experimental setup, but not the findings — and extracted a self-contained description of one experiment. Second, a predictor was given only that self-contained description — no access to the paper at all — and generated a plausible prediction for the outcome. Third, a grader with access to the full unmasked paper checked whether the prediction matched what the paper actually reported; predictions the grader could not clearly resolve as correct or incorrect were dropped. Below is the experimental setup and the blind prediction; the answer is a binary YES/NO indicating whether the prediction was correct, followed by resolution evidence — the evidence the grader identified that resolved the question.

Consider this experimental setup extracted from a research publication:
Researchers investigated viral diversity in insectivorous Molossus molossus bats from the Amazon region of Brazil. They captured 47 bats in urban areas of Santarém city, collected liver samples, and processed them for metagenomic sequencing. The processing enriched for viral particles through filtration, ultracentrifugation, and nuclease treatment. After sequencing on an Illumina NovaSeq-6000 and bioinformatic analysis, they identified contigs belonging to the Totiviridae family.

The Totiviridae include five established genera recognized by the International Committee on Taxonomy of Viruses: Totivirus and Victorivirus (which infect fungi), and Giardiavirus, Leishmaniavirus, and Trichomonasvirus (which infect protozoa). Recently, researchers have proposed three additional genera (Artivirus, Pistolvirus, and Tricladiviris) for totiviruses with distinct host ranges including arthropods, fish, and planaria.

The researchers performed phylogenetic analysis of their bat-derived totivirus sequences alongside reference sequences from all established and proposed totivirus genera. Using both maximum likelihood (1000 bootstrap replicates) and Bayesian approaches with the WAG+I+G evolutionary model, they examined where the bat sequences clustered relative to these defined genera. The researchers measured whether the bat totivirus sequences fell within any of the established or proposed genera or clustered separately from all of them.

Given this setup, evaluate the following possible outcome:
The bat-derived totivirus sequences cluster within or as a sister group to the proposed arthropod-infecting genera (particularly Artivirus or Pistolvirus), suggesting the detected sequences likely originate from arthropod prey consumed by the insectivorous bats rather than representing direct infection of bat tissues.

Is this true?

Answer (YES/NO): NO